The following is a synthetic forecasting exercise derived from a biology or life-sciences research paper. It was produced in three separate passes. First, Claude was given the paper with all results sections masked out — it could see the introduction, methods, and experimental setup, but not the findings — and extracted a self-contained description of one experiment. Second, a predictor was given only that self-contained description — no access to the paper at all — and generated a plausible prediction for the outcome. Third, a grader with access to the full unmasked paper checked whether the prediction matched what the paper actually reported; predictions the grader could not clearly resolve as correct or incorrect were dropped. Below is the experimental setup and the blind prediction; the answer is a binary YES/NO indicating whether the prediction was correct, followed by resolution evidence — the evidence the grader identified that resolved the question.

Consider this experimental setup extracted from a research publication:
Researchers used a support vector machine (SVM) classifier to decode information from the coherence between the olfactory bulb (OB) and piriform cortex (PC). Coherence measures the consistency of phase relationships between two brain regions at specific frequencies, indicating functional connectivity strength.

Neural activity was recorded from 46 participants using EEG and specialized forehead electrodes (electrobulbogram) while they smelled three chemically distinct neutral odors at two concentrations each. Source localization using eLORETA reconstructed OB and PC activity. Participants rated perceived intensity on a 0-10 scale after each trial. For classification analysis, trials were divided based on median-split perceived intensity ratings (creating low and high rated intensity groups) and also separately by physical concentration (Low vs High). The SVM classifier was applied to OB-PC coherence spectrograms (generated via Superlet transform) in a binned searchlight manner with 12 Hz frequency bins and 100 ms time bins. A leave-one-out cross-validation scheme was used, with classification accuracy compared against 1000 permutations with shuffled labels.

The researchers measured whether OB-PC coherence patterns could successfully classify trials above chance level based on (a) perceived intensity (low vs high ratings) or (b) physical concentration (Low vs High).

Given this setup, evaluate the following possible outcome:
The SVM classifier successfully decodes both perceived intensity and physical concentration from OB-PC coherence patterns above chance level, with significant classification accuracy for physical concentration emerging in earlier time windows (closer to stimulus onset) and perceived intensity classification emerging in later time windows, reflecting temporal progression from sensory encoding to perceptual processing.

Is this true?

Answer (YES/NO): NO